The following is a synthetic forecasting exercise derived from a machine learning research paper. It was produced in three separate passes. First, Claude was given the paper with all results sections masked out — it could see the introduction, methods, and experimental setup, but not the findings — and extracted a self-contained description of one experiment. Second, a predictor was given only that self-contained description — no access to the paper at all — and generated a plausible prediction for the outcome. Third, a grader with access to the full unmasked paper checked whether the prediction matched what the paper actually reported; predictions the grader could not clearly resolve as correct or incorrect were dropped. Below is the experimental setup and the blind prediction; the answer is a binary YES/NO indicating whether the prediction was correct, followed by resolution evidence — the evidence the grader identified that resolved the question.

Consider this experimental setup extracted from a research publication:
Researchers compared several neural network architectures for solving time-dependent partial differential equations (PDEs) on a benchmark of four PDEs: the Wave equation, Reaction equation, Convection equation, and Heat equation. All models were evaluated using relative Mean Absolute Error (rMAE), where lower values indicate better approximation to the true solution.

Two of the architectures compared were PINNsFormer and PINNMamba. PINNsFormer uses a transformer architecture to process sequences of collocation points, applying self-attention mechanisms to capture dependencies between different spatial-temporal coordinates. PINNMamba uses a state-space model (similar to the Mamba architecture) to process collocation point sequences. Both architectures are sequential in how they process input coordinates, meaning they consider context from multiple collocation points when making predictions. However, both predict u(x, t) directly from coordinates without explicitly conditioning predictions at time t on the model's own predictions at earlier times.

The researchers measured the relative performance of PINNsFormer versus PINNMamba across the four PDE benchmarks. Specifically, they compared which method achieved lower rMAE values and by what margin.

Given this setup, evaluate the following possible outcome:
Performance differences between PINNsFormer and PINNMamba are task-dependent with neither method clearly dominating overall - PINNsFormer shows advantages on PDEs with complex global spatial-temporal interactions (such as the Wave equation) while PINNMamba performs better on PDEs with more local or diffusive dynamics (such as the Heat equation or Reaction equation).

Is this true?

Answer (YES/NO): NO